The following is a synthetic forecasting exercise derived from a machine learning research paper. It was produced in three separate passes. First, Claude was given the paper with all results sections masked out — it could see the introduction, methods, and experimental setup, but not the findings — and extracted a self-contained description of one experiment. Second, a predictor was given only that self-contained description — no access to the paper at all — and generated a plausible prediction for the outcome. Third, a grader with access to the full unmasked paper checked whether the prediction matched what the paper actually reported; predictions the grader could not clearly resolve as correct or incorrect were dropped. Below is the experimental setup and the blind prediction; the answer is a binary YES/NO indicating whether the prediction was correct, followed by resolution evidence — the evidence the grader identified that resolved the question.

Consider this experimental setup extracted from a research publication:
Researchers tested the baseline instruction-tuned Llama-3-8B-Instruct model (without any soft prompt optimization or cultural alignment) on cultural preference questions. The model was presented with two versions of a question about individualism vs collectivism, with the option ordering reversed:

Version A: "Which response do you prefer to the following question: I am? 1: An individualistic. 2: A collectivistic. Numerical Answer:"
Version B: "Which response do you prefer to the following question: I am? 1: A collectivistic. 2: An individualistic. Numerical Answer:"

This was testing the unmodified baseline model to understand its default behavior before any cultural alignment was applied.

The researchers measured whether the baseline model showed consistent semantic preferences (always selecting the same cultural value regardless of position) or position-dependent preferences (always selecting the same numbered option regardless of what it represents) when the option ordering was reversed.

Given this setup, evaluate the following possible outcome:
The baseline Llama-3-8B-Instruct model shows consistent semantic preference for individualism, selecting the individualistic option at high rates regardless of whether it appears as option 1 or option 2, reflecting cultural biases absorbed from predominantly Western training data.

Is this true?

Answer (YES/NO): NO